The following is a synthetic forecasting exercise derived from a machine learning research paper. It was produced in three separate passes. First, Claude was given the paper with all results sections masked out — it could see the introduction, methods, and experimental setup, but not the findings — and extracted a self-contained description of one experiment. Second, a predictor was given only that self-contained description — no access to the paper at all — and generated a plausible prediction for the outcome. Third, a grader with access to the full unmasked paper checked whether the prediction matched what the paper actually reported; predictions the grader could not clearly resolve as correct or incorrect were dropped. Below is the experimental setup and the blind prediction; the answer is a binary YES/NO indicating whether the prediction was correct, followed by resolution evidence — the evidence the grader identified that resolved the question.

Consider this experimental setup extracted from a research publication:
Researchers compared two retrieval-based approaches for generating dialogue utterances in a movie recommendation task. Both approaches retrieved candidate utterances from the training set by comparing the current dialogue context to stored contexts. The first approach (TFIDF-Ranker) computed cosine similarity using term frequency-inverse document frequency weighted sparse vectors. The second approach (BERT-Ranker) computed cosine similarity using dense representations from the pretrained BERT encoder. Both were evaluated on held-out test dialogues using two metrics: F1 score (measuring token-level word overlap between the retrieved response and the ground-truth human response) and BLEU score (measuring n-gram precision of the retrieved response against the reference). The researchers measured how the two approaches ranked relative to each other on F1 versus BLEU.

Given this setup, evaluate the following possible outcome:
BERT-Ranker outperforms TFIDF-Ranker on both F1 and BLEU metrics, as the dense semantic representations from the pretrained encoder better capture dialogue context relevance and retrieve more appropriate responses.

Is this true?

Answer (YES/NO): NO